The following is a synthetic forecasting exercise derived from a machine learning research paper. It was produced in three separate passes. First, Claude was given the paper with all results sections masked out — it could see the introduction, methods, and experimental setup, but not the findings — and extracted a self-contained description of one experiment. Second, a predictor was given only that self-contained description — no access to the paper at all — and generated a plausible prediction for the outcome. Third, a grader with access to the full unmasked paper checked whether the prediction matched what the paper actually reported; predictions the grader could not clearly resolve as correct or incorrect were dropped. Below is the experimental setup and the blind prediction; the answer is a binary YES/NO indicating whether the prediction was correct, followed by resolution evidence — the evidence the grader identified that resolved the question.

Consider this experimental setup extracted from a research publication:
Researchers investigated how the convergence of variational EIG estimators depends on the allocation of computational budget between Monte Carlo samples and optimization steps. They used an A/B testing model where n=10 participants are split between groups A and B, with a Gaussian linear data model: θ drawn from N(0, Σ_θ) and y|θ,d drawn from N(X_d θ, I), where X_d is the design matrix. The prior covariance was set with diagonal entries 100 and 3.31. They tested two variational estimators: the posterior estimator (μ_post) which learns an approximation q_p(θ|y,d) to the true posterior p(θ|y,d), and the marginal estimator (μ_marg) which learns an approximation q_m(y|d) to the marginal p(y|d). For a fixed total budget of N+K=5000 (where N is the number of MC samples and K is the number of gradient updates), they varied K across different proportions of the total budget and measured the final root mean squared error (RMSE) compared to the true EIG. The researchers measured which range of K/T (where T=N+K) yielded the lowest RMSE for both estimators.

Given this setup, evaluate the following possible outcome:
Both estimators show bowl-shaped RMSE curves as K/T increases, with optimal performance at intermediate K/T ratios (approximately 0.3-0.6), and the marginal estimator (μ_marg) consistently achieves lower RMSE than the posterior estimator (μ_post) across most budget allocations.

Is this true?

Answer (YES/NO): NO